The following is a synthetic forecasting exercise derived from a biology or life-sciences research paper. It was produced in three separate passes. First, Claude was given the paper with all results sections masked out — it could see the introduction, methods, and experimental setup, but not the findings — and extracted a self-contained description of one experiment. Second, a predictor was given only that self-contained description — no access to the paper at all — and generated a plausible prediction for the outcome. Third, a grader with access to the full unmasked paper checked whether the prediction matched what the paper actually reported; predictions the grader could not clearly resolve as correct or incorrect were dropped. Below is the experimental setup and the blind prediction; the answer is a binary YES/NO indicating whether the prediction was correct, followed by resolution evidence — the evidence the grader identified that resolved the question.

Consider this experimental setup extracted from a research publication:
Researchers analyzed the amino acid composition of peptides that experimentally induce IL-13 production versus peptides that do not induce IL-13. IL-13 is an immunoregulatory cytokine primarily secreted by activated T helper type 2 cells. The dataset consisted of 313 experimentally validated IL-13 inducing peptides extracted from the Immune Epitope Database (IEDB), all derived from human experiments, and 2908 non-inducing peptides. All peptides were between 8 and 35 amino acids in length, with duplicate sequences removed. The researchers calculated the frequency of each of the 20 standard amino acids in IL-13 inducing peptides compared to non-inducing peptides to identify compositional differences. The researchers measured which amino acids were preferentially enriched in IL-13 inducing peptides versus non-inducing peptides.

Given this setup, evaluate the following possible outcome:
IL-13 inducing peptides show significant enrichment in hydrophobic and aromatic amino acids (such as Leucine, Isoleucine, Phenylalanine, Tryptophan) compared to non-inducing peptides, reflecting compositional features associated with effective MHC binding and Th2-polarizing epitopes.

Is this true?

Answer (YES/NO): NO